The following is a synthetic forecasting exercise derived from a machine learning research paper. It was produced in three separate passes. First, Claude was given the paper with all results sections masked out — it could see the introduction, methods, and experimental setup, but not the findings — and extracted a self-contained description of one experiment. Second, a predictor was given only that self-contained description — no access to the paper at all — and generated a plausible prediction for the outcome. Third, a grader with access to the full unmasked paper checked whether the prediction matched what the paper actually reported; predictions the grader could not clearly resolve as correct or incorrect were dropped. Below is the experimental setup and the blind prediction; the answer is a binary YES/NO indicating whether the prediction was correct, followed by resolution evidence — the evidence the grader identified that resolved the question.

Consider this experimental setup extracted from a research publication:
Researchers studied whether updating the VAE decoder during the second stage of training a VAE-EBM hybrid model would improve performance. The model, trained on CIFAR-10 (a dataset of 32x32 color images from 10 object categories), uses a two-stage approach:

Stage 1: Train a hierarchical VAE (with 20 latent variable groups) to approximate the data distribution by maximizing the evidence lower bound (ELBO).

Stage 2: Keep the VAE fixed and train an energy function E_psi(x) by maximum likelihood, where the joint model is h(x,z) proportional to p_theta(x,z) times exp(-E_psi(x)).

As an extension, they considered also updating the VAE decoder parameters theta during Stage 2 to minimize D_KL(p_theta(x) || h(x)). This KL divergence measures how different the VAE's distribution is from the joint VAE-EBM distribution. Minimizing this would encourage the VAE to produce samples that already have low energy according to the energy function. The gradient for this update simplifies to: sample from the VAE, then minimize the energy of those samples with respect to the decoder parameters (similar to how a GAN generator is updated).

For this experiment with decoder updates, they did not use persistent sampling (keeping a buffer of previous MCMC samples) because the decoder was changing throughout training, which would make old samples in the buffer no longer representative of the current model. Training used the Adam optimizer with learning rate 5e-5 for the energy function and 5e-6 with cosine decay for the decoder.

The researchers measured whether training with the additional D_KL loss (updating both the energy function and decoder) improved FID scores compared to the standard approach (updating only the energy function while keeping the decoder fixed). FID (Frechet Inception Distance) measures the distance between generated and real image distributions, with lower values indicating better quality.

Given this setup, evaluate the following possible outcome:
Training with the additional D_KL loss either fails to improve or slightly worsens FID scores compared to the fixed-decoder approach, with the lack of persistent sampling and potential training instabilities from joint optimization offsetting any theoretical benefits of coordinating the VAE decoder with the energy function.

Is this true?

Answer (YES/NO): YES